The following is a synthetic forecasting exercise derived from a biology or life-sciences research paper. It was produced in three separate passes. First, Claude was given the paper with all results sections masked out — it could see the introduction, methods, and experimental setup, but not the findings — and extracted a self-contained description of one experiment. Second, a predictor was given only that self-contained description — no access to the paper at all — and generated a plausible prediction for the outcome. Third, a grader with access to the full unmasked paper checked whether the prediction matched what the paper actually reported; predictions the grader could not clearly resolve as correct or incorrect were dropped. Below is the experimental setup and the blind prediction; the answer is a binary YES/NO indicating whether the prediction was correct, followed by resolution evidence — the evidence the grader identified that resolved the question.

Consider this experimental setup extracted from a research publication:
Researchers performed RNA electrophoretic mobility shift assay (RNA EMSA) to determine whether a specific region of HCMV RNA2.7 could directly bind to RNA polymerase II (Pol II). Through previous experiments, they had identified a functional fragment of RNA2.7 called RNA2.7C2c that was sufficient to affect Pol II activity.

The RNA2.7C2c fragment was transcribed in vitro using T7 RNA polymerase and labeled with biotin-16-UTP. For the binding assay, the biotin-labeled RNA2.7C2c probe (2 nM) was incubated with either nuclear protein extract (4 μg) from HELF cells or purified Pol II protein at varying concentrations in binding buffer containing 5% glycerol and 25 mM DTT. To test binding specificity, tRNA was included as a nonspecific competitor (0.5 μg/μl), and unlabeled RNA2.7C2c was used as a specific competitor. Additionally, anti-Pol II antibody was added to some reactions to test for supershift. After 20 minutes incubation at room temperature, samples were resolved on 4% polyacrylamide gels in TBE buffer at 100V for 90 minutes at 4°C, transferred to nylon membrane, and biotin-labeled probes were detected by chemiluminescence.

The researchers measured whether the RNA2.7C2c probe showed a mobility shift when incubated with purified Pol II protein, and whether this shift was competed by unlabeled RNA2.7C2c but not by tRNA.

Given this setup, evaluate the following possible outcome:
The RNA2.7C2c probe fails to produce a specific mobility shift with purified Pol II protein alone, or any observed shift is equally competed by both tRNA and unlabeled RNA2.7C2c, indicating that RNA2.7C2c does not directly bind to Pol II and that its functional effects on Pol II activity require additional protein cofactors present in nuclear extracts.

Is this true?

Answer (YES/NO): NO